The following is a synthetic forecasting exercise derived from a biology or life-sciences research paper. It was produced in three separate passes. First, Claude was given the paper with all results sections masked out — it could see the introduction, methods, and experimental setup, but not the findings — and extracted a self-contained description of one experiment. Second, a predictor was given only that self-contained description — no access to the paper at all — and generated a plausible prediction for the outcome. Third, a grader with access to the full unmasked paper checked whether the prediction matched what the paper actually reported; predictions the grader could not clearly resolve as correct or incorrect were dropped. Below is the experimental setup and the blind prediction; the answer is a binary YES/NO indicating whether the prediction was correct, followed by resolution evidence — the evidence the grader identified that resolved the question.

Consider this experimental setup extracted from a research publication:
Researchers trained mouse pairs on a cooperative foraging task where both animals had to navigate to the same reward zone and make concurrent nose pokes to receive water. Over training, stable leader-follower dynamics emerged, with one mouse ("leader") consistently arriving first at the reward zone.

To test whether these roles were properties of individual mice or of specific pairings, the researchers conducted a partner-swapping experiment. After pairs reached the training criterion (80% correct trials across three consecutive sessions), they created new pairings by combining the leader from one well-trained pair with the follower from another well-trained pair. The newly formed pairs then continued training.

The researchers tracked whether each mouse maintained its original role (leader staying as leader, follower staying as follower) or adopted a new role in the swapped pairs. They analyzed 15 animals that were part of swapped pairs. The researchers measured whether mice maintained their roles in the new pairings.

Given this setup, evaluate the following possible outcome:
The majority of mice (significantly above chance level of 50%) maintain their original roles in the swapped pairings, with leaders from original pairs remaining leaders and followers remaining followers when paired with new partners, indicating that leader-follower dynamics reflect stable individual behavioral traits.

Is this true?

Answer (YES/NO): YES